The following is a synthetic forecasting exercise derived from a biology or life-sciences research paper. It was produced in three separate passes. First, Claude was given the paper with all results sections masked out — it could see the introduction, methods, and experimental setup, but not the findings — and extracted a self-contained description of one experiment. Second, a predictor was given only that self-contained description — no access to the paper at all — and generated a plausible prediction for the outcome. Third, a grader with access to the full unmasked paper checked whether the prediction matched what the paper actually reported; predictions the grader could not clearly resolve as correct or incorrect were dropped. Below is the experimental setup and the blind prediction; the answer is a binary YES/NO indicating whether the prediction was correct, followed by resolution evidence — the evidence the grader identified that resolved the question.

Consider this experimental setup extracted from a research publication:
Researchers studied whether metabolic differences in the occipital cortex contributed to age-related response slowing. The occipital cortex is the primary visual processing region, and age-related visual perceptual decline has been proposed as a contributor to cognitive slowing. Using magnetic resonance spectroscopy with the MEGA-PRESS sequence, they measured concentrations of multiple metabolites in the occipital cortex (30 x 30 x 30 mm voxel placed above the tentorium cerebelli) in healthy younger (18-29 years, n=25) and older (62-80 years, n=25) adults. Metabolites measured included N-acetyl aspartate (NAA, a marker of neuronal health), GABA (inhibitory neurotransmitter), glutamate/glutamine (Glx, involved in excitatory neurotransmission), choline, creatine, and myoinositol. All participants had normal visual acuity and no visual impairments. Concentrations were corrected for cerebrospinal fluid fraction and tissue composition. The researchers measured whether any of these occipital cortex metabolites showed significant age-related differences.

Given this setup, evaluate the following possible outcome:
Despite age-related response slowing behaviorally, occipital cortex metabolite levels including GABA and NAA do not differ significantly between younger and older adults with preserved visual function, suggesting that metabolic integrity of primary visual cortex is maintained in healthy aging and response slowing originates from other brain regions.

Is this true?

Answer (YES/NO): YES